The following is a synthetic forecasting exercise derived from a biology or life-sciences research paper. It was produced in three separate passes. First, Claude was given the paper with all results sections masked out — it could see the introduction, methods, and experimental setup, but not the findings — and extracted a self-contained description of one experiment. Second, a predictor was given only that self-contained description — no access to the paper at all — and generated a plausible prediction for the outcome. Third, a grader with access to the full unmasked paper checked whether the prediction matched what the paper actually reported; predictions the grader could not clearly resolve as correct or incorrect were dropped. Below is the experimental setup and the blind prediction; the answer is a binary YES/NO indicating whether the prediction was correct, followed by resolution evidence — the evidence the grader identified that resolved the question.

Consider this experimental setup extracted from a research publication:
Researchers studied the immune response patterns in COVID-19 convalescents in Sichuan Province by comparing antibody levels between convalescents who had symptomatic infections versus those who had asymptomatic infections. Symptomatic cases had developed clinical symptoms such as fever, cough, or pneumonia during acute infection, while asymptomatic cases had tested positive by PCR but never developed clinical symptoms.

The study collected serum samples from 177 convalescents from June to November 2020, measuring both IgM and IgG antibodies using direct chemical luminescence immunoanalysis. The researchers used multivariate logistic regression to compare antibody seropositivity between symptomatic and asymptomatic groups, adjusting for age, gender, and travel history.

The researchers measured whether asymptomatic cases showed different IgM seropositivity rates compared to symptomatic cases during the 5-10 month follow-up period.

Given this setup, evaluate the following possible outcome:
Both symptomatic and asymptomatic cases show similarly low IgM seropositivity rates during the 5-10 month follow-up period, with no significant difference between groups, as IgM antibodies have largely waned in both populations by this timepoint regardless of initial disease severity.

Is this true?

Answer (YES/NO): YES